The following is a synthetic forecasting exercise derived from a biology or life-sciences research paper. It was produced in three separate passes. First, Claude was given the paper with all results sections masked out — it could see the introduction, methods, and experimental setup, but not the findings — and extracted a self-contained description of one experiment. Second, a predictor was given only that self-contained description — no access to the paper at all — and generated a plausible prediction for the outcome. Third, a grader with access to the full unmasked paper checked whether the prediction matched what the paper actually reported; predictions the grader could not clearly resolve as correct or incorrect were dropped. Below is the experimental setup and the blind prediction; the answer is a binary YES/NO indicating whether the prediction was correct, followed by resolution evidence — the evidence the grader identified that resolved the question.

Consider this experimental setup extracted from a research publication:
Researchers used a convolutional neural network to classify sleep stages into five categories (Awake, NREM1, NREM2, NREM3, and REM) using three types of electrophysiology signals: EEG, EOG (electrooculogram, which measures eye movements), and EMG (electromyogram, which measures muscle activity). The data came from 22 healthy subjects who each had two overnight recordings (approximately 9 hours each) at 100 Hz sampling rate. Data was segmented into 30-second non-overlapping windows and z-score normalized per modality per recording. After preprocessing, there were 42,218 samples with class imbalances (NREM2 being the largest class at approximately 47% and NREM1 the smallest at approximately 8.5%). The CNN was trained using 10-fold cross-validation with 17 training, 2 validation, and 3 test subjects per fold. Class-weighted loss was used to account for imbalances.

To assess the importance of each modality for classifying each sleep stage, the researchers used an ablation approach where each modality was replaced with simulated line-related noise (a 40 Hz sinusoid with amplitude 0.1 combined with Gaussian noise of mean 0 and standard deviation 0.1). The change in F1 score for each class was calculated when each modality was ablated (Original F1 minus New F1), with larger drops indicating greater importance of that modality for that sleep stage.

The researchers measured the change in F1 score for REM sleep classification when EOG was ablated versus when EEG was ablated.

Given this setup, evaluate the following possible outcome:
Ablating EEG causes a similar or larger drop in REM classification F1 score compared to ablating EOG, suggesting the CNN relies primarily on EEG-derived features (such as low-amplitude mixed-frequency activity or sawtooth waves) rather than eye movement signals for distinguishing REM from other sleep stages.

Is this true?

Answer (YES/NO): YES